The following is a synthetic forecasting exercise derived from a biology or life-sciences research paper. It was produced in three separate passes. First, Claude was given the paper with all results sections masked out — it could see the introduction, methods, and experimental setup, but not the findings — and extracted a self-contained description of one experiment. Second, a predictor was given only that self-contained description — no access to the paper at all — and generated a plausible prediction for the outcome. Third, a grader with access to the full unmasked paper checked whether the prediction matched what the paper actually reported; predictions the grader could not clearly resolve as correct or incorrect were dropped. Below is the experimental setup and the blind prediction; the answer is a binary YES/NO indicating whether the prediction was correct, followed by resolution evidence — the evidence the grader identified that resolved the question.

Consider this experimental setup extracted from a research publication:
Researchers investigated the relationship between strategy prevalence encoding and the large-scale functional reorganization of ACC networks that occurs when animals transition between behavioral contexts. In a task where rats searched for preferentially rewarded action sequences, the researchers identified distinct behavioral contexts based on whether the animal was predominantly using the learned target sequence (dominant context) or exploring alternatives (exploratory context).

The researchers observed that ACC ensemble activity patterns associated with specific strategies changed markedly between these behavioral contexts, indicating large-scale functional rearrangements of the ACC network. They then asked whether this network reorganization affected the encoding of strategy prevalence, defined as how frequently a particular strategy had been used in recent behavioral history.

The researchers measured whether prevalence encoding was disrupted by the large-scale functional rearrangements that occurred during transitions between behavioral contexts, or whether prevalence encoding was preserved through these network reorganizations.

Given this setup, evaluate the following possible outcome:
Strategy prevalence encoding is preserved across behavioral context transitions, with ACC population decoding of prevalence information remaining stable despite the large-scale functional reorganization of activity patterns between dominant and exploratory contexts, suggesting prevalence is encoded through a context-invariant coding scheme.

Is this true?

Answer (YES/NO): NO